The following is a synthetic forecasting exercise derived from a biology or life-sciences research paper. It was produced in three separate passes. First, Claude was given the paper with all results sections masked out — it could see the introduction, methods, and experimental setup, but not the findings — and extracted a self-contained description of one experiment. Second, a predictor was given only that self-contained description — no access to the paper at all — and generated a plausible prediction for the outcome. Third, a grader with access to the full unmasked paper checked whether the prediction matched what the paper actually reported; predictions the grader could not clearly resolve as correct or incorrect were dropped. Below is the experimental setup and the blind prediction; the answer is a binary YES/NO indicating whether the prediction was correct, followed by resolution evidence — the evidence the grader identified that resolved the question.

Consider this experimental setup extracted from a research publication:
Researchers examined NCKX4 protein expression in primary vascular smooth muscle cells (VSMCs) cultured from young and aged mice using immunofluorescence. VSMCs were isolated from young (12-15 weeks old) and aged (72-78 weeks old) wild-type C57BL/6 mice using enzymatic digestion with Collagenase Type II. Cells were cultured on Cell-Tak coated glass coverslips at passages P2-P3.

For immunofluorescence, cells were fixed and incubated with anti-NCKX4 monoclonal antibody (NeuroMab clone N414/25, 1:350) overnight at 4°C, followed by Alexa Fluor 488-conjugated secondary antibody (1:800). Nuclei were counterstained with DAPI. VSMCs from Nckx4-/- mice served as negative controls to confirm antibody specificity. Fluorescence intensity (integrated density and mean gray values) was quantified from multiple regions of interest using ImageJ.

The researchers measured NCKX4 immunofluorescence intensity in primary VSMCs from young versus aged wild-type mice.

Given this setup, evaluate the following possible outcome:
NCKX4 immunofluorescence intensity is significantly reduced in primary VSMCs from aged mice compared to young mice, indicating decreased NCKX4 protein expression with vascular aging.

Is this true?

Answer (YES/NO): YES